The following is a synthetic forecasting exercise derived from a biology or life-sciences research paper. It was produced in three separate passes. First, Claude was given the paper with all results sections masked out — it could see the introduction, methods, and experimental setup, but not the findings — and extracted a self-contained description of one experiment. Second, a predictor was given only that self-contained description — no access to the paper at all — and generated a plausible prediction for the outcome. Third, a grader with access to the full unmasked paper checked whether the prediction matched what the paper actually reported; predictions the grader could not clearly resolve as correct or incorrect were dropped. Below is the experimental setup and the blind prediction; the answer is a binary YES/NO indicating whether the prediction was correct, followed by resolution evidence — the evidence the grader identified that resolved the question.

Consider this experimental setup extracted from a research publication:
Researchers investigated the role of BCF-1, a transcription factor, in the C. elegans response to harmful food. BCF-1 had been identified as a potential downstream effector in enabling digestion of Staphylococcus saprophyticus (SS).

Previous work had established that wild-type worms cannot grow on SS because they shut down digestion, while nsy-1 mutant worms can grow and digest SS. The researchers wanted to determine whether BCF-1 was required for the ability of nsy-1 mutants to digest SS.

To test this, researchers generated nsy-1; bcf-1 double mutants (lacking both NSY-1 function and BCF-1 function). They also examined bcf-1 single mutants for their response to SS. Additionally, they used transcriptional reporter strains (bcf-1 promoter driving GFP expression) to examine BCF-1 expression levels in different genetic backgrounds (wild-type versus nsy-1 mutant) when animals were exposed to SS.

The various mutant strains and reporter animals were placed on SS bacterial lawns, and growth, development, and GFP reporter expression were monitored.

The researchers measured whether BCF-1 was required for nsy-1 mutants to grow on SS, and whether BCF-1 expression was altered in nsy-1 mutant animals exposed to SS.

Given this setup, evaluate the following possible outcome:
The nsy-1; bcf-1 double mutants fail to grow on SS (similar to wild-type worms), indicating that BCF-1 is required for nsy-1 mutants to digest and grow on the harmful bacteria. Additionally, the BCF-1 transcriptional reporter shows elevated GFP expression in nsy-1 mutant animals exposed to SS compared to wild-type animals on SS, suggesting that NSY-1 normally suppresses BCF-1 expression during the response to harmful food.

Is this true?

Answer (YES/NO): YES